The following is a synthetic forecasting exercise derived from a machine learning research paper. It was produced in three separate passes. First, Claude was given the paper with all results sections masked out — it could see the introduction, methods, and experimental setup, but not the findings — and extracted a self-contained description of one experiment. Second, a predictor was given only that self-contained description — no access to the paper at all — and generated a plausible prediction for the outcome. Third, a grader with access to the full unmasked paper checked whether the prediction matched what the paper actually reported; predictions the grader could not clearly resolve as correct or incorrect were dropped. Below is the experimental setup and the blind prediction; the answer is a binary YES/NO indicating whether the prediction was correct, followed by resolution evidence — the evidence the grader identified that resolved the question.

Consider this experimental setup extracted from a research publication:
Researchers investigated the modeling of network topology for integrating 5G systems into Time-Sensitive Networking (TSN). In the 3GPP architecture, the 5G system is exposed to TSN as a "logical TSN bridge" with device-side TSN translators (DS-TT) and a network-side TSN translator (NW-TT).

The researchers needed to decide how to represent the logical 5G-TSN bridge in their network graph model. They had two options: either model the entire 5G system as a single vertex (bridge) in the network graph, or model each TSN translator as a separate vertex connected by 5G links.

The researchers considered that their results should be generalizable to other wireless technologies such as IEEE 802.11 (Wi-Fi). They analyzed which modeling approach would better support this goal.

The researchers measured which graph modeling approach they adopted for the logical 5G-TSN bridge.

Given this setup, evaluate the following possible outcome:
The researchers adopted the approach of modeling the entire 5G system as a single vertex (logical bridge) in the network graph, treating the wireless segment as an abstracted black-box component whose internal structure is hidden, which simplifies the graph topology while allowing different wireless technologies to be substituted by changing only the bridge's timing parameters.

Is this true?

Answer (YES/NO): NO